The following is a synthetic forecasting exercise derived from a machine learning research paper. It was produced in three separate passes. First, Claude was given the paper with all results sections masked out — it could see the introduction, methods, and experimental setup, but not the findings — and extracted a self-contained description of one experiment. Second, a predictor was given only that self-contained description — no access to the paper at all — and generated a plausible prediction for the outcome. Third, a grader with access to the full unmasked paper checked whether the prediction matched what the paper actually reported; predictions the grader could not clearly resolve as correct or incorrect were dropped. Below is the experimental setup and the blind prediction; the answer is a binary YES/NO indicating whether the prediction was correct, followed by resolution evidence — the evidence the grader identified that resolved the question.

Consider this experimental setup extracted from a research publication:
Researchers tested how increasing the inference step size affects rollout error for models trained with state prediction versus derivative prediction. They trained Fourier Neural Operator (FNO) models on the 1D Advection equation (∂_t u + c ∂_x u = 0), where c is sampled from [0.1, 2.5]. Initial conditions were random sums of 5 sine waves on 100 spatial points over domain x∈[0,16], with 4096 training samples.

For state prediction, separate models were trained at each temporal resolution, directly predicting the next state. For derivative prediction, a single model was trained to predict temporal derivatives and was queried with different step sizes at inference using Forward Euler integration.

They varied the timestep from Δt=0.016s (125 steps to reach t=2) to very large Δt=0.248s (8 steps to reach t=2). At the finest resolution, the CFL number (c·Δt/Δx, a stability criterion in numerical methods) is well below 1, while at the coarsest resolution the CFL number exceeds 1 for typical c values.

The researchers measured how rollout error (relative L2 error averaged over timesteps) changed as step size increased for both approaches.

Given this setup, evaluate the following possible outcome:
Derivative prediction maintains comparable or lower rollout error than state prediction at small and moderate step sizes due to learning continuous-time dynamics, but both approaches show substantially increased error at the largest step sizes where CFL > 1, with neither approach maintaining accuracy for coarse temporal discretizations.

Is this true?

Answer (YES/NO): NO